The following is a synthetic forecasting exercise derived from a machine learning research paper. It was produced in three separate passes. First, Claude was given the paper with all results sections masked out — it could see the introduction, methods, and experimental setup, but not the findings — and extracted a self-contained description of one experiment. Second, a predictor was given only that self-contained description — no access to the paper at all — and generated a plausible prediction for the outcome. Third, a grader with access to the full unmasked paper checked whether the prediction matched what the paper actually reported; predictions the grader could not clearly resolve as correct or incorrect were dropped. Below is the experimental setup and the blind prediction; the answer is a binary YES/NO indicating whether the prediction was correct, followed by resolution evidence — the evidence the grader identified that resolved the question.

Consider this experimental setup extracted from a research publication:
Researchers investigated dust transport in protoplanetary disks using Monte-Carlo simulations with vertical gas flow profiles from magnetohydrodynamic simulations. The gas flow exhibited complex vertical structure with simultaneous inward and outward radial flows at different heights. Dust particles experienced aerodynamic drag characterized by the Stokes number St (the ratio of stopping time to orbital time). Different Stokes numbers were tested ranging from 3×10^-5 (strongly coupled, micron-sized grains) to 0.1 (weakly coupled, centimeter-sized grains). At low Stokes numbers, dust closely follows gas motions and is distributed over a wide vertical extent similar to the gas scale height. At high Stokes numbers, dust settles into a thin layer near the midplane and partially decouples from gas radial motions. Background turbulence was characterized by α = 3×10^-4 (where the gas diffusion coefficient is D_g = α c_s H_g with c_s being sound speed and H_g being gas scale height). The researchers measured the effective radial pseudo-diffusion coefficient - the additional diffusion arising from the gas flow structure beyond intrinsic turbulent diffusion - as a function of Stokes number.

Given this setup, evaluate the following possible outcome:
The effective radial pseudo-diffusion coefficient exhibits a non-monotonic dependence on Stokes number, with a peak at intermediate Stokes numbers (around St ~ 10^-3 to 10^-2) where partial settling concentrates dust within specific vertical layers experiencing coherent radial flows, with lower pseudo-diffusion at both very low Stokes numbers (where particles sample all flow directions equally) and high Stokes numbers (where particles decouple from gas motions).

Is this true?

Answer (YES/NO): NO